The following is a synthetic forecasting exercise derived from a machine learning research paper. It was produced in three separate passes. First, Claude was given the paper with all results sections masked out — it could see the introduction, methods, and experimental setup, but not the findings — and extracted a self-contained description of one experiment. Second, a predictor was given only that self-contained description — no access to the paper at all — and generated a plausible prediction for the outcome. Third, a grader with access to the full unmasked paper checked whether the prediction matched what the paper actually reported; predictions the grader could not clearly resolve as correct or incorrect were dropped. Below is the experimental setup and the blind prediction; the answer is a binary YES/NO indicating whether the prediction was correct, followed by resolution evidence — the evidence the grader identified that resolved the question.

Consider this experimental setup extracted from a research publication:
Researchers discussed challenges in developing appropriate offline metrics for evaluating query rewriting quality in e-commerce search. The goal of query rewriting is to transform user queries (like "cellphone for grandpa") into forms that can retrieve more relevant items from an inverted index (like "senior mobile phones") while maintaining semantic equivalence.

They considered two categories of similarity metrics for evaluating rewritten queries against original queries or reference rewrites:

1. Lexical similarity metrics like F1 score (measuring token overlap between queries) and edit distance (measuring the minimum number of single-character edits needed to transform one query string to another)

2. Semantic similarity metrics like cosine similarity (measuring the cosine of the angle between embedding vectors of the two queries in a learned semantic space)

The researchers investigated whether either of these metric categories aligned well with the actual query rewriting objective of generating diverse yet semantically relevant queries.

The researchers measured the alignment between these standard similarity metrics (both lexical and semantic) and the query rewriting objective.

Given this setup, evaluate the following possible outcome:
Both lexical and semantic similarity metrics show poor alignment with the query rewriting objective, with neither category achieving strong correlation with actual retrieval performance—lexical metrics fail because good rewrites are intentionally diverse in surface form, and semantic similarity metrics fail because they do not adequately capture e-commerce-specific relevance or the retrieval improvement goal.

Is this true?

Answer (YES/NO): YES